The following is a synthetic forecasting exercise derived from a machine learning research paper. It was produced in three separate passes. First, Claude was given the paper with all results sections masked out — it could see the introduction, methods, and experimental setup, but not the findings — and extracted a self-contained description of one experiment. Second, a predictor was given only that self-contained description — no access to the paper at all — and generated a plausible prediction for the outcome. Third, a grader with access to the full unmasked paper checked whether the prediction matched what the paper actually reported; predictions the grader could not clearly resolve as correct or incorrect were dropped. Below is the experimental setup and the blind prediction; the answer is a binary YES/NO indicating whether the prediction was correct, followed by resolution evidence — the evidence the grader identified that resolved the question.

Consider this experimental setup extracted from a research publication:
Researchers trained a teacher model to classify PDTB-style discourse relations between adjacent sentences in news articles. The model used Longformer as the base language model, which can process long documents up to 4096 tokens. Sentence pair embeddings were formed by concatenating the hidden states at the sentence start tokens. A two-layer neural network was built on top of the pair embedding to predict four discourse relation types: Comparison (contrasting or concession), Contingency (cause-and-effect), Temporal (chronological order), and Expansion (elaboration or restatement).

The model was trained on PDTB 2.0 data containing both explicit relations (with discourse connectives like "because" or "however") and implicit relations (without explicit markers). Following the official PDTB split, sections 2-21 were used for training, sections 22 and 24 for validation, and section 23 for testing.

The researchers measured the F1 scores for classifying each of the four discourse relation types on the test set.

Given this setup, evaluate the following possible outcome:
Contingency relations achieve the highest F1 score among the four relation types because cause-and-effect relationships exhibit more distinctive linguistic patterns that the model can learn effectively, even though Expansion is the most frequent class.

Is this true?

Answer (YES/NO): NO